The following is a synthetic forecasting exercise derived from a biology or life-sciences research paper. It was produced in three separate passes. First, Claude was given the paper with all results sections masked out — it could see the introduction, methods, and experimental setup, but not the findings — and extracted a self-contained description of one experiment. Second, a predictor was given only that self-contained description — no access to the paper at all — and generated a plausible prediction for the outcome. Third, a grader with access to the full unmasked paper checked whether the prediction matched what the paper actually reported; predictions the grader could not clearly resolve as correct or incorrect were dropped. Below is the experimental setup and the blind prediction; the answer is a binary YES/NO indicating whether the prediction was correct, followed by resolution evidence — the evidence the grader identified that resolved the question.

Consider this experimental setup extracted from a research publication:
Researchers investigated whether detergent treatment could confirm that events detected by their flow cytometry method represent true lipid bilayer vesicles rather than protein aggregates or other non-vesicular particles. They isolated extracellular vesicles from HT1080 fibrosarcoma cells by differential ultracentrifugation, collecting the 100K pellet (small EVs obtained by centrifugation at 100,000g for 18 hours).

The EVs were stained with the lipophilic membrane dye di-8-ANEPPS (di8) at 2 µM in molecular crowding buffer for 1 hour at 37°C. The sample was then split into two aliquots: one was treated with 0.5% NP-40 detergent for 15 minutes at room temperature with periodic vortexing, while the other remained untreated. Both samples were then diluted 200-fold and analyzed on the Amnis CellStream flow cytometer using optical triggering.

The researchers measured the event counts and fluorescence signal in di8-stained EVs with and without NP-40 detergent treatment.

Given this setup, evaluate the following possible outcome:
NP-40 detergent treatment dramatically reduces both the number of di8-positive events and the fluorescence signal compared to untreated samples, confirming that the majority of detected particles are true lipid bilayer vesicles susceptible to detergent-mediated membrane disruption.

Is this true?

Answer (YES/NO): YES